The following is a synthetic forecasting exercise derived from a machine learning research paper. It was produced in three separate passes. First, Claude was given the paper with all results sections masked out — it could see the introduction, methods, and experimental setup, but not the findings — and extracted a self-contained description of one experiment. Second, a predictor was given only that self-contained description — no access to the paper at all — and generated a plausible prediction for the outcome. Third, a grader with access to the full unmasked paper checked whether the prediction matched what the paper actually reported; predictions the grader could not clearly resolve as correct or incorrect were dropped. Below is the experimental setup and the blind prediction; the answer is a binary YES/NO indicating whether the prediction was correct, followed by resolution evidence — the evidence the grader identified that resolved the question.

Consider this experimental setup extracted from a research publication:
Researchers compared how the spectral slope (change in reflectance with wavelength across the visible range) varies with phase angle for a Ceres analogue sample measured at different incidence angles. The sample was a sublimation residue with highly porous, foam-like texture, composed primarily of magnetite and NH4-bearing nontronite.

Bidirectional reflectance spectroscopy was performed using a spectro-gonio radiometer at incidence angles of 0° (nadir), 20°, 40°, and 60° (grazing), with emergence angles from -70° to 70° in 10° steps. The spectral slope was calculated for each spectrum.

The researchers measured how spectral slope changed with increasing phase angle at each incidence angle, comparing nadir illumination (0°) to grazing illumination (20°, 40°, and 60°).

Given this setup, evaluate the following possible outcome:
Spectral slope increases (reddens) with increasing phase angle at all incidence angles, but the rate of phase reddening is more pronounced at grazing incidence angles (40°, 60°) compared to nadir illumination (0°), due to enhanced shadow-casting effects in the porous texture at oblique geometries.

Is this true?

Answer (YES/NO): NO